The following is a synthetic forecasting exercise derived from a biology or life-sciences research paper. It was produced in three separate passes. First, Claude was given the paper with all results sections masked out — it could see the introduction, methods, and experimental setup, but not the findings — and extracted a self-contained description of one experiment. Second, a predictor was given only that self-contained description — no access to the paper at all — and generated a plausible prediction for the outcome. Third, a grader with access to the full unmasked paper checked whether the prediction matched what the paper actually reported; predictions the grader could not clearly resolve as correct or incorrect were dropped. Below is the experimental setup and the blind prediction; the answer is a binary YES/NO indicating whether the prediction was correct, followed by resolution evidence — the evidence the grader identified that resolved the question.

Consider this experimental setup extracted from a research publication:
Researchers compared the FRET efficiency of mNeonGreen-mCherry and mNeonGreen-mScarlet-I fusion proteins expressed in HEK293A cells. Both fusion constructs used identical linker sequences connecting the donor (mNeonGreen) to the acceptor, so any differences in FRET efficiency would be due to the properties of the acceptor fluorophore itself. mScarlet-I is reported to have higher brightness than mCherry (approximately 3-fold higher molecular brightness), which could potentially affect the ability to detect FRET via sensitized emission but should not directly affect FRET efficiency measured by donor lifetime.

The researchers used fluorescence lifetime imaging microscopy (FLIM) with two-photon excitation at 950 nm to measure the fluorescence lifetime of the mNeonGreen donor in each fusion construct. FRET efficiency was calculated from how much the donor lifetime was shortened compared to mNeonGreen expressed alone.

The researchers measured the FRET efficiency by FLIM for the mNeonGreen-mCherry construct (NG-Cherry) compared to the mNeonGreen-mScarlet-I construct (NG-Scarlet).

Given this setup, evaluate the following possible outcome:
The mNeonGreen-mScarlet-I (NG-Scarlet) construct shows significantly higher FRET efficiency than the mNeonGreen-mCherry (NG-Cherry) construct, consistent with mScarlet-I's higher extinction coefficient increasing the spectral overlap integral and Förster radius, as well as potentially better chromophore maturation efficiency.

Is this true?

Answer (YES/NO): NO